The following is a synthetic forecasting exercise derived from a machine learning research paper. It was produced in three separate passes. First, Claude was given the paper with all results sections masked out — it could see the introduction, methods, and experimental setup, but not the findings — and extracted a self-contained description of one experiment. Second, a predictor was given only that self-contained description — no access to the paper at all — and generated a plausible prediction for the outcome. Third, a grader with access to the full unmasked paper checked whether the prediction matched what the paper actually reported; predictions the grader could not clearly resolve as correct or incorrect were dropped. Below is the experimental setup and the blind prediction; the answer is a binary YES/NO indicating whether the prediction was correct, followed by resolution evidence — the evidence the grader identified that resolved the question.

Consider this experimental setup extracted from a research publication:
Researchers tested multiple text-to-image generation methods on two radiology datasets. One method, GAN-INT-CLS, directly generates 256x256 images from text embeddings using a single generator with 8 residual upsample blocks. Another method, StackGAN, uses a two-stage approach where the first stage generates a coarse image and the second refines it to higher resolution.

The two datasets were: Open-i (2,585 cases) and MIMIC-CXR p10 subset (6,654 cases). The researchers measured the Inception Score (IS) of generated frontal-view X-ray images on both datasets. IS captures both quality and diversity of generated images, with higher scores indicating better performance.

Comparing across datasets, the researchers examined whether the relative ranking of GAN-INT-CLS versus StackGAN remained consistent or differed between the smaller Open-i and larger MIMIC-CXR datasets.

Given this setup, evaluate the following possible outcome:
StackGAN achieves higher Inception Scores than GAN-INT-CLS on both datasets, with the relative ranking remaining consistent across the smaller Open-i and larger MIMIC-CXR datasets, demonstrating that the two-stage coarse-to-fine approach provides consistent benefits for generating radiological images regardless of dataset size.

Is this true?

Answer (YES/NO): YES